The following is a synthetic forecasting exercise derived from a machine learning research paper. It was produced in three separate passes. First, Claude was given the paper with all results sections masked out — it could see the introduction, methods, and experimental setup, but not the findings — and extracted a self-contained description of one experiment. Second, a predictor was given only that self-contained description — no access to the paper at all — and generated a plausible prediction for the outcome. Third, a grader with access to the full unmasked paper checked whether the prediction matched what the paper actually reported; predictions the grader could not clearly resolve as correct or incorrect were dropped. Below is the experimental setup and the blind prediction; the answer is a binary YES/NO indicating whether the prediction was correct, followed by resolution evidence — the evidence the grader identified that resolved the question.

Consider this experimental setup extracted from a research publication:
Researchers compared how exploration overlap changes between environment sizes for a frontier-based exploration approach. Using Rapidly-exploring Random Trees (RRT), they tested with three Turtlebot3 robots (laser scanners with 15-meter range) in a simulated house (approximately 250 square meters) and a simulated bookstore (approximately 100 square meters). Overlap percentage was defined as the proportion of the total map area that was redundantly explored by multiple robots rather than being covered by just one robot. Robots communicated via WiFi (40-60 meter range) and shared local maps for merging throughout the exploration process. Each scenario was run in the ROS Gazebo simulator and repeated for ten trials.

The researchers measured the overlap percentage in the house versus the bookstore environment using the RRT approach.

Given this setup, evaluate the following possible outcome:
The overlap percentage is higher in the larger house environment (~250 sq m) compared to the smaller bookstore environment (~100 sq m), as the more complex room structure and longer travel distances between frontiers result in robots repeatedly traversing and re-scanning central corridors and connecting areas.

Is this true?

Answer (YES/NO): NO